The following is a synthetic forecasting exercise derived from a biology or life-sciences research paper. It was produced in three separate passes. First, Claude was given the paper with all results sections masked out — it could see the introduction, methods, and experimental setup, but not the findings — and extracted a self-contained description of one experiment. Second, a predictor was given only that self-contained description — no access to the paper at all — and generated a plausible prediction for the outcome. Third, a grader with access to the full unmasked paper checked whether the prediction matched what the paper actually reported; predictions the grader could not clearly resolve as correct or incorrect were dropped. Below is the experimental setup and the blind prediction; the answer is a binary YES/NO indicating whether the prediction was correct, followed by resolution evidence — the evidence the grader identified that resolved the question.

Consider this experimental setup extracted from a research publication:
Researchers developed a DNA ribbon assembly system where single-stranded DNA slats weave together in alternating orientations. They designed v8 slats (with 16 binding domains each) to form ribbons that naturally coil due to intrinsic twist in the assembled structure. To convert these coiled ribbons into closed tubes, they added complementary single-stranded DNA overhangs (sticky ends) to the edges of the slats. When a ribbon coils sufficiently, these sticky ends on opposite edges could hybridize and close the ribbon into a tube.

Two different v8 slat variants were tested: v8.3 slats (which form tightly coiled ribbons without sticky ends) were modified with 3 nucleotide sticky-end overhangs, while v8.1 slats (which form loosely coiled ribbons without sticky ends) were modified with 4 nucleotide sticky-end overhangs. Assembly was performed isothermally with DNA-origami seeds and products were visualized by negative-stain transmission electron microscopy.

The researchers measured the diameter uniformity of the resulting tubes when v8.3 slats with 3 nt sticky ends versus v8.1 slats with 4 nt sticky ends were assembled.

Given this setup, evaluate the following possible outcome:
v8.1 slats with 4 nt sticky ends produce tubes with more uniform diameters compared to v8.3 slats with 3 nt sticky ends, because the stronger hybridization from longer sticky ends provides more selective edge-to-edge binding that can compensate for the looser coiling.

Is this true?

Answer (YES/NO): NO